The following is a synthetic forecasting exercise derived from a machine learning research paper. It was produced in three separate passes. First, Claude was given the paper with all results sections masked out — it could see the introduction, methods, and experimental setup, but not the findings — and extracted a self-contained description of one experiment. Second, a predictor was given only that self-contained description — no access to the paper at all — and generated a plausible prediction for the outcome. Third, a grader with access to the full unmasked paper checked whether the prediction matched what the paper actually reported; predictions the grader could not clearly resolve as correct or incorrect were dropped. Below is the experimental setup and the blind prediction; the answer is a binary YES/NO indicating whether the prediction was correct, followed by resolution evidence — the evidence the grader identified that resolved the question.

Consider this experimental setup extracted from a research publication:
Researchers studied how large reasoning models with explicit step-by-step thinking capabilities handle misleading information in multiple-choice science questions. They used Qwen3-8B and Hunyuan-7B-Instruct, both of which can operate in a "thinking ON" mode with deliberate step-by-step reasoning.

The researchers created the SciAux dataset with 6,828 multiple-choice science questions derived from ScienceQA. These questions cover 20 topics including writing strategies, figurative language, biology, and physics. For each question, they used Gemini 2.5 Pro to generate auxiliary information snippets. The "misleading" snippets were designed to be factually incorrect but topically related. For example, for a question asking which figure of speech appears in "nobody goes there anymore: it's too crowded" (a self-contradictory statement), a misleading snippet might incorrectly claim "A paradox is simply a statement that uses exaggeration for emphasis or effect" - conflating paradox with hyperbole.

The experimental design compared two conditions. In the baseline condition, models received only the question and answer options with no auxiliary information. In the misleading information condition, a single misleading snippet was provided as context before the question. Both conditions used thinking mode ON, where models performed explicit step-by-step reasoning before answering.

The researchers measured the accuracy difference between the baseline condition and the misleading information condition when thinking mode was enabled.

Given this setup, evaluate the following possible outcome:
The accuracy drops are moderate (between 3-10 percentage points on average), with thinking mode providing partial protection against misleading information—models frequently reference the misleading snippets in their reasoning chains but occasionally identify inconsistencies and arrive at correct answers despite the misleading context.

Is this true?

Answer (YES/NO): NO